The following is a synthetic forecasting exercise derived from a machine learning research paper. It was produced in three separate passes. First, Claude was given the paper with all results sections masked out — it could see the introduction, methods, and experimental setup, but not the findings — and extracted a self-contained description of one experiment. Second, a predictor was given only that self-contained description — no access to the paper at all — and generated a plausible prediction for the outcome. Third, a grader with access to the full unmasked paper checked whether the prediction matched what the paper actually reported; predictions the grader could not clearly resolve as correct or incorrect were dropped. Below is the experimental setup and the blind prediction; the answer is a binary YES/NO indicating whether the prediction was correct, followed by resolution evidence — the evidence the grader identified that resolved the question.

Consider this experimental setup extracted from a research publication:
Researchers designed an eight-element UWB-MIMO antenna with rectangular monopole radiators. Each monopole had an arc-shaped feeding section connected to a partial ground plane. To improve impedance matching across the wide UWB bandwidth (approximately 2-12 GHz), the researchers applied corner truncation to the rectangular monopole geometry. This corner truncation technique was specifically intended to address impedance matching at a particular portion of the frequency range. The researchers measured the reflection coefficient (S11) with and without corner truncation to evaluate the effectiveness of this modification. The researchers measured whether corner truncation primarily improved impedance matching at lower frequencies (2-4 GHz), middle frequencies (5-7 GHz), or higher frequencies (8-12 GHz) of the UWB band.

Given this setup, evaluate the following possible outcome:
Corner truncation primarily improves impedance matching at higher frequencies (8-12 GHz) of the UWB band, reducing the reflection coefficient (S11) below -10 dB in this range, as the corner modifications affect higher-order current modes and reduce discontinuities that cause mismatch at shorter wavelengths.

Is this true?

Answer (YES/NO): YES